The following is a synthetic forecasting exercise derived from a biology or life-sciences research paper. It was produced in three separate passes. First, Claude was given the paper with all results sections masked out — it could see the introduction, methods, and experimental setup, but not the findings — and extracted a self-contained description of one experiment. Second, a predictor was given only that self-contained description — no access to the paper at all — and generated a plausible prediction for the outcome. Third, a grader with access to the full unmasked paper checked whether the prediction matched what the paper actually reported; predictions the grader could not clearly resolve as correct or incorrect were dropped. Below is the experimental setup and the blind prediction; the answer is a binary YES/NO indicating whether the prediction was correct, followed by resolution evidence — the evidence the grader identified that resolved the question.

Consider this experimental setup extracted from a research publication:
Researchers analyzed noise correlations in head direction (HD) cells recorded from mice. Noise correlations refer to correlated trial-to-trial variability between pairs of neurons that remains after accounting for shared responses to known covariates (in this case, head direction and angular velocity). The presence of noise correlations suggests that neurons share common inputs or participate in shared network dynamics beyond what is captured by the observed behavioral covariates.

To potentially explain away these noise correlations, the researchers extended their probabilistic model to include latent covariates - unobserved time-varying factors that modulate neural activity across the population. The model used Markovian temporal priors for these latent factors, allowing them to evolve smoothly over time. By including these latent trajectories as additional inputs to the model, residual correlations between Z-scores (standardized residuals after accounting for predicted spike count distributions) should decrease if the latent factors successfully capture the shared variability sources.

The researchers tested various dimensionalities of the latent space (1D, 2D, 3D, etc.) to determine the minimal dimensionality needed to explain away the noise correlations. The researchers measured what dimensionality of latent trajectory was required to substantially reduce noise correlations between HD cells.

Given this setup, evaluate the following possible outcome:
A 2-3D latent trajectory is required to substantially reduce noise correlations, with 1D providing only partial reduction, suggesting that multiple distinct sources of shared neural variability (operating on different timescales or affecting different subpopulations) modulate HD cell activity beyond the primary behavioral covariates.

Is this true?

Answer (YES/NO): YES